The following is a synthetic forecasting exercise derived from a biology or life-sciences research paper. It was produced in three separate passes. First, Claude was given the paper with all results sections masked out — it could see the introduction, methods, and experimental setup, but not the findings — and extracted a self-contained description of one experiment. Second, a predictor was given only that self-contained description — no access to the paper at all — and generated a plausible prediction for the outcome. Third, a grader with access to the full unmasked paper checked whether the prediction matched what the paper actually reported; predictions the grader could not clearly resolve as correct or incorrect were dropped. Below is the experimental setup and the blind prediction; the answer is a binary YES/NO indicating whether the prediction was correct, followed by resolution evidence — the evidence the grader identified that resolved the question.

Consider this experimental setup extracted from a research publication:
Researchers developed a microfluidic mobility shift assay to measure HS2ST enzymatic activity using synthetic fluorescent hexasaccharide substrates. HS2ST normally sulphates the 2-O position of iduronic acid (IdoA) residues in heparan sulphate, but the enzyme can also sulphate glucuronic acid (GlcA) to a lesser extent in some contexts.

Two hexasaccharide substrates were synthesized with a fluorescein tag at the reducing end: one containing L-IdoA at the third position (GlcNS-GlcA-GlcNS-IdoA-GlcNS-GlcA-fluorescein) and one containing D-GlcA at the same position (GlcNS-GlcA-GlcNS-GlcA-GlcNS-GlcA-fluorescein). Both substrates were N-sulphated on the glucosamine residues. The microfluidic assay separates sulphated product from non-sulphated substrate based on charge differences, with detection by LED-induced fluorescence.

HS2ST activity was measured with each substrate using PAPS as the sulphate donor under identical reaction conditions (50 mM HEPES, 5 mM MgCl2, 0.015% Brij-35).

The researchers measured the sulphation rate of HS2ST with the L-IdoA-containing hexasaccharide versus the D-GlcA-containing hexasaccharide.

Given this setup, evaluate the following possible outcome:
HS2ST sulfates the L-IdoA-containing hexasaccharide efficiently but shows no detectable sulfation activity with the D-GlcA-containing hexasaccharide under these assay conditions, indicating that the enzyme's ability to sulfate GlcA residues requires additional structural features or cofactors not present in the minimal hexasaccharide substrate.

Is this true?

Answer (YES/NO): NO